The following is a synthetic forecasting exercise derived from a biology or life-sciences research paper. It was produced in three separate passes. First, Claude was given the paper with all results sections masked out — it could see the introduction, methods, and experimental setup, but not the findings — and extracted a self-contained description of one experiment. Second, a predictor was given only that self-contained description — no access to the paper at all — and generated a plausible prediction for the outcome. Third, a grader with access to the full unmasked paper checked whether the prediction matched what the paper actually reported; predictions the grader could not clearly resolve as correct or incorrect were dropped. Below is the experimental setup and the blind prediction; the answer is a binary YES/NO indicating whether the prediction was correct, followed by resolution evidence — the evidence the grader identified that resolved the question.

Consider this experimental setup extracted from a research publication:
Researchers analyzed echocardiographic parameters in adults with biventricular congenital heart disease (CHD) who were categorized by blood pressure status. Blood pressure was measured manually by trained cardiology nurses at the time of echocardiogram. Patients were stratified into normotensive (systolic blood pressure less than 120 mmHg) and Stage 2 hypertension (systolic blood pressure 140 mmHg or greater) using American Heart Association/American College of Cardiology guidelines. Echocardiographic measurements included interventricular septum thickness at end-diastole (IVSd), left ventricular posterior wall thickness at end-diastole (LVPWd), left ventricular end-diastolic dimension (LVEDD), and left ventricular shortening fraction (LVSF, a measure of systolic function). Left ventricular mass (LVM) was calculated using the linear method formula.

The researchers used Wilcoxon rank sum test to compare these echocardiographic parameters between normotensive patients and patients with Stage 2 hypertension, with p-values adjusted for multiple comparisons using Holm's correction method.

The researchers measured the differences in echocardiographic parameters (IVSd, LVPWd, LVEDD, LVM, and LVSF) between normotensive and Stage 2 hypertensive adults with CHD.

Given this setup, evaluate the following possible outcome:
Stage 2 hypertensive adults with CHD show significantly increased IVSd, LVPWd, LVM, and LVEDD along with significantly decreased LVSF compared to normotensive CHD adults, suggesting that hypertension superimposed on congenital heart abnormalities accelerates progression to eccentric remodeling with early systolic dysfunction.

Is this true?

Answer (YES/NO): NO